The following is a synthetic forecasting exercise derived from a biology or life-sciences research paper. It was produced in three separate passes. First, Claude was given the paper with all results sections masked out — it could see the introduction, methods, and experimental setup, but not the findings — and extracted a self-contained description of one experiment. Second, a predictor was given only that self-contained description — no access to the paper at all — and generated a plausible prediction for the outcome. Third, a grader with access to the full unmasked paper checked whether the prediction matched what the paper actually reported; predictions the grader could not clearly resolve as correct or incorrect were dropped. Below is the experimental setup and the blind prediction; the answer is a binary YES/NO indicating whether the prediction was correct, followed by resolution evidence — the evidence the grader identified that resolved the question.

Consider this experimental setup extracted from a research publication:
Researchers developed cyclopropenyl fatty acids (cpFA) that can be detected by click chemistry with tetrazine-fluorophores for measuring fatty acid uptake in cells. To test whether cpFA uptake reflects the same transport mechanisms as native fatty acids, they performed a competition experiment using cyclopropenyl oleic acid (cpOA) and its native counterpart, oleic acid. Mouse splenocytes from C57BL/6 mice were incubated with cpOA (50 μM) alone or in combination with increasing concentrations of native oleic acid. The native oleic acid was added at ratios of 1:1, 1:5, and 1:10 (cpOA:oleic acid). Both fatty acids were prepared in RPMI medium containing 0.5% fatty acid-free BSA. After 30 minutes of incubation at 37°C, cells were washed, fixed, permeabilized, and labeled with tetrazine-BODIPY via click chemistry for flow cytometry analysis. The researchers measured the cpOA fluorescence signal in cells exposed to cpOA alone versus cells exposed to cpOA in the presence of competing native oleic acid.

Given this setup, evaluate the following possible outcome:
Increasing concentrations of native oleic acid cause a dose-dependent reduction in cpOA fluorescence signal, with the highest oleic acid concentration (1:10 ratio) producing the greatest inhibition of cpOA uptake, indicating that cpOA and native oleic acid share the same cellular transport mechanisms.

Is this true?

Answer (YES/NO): YES